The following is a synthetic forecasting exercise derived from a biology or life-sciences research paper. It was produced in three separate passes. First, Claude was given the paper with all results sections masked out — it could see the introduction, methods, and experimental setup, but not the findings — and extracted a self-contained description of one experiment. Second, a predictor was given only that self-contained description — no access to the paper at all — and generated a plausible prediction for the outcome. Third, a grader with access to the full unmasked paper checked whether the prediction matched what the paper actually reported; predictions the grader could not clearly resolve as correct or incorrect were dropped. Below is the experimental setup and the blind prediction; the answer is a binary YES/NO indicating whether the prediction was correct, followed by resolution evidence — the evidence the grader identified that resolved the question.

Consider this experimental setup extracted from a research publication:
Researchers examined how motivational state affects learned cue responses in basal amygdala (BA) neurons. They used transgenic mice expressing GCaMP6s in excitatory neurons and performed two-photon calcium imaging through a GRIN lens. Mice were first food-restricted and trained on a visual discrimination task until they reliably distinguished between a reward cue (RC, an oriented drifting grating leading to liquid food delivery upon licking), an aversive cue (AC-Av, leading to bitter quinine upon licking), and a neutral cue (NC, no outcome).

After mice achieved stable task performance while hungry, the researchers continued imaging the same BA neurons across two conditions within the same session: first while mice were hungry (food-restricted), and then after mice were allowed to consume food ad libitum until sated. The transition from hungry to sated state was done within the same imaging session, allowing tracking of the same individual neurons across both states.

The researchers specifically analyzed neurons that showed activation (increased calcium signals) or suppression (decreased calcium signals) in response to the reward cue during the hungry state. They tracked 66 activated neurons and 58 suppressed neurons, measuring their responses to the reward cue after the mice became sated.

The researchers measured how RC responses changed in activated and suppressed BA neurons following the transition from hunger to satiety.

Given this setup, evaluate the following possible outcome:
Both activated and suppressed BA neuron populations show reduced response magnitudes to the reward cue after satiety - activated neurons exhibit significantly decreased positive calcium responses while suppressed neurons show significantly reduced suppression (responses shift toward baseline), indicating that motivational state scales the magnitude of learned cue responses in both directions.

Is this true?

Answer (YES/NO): YES